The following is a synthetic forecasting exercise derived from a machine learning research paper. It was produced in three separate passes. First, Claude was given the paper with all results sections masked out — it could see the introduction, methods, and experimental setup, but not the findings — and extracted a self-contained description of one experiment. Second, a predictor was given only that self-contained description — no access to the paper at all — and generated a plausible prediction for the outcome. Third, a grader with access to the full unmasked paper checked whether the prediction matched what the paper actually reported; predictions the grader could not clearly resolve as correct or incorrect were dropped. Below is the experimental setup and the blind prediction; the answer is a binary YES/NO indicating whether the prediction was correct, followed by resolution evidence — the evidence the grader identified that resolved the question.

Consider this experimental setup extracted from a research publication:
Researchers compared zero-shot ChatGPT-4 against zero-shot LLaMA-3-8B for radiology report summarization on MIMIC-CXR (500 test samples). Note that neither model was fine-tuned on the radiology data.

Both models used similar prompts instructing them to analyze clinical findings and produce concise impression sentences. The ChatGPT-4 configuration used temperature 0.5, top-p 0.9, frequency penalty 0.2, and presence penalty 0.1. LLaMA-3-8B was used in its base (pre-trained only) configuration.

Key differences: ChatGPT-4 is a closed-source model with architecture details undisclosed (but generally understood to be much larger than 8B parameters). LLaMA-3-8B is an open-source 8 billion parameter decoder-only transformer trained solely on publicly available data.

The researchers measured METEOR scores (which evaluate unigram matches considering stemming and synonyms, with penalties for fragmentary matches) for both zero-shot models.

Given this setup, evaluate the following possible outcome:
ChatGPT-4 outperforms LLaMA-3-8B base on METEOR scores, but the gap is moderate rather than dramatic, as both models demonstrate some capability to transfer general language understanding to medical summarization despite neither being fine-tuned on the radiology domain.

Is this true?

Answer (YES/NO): NO